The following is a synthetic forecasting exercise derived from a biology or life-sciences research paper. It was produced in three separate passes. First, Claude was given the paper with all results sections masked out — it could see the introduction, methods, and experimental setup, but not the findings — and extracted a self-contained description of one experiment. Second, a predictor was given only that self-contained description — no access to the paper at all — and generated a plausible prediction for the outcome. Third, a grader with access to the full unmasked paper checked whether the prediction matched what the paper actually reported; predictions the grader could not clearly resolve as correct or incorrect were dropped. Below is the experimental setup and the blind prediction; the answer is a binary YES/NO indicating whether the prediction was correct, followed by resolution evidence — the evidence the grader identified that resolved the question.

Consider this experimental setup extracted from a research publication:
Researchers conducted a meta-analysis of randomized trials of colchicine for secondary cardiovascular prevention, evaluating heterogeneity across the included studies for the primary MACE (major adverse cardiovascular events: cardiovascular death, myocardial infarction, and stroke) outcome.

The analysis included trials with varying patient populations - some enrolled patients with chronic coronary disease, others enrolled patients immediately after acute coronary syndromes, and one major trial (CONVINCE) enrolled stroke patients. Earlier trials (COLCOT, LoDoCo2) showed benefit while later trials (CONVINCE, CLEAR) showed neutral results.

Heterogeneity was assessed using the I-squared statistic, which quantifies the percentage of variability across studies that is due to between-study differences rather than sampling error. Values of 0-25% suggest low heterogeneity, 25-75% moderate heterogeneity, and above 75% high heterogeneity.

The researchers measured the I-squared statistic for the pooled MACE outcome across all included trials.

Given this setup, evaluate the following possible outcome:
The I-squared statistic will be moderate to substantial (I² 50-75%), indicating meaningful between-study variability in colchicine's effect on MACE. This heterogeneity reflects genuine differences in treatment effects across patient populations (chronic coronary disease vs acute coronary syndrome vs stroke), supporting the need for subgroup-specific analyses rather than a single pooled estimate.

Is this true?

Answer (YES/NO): YES